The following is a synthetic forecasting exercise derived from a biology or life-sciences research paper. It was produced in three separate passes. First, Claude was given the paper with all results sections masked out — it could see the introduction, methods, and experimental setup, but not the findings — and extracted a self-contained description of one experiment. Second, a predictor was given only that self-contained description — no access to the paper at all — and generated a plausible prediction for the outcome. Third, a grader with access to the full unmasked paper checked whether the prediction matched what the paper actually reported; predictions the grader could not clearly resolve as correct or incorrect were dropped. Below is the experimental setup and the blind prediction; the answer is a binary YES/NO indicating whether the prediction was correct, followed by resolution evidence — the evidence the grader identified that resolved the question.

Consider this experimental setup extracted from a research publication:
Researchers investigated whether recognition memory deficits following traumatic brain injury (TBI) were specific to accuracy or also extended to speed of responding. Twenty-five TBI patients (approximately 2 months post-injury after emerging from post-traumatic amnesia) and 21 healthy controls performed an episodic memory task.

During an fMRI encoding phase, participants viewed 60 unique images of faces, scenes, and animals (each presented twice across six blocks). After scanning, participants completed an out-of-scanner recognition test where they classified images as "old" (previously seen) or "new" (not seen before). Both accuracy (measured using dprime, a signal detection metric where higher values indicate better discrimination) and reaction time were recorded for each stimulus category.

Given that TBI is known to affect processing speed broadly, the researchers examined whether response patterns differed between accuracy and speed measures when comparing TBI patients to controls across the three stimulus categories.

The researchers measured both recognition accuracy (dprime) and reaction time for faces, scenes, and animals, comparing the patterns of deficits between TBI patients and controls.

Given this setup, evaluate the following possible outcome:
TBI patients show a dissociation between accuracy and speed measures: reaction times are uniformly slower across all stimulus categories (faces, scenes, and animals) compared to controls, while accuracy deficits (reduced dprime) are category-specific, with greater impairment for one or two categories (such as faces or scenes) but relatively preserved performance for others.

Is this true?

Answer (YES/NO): YES